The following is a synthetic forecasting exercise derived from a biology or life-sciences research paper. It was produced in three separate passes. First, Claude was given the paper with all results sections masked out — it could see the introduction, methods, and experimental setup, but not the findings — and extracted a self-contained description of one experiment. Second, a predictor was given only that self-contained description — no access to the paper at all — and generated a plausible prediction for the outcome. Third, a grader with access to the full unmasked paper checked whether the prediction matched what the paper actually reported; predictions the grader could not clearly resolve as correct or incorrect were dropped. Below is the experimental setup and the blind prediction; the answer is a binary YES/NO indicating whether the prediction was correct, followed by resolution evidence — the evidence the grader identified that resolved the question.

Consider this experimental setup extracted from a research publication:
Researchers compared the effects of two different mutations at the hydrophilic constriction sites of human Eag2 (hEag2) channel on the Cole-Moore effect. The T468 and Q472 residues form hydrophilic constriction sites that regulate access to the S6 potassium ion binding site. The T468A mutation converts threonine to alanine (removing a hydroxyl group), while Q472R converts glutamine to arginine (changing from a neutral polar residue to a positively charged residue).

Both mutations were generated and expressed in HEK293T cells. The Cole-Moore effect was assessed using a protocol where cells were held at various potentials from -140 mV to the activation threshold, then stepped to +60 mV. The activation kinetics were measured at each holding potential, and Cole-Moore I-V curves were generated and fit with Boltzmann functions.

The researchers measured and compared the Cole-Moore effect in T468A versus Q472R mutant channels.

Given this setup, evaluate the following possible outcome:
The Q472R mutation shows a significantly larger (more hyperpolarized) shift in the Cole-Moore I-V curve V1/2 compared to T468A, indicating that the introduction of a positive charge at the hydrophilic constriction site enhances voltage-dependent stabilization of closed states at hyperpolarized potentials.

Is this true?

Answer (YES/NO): NO